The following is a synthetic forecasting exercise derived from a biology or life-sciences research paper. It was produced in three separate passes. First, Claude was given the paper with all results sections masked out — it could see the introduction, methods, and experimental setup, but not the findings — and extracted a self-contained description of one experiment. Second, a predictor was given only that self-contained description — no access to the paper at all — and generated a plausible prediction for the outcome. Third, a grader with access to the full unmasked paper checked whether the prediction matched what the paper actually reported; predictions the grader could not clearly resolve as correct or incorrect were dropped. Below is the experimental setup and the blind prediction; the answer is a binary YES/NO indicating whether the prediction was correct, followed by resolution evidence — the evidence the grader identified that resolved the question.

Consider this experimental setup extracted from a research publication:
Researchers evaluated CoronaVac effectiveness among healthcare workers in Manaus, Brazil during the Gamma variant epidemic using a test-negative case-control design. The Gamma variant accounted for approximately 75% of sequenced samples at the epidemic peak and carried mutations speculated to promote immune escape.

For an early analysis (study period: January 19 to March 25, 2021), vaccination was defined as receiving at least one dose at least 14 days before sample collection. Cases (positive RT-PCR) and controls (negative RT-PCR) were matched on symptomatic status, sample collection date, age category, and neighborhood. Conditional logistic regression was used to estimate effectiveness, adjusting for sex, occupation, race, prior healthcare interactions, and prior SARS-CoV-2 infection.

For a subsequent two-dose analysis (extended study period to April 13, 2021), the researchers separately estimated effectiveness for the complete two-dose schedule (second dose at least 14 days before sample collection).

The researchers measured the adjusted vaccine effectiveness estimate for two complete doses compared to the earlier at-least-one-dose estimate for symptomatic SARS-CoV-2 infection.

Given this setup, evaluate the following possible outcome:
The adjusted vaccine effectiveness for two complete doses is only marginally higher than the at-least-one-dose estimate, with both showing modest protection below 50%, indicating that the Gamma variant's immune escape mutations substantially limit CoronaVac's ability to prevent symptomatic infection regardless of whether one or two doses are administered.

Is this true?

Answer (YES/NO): NO